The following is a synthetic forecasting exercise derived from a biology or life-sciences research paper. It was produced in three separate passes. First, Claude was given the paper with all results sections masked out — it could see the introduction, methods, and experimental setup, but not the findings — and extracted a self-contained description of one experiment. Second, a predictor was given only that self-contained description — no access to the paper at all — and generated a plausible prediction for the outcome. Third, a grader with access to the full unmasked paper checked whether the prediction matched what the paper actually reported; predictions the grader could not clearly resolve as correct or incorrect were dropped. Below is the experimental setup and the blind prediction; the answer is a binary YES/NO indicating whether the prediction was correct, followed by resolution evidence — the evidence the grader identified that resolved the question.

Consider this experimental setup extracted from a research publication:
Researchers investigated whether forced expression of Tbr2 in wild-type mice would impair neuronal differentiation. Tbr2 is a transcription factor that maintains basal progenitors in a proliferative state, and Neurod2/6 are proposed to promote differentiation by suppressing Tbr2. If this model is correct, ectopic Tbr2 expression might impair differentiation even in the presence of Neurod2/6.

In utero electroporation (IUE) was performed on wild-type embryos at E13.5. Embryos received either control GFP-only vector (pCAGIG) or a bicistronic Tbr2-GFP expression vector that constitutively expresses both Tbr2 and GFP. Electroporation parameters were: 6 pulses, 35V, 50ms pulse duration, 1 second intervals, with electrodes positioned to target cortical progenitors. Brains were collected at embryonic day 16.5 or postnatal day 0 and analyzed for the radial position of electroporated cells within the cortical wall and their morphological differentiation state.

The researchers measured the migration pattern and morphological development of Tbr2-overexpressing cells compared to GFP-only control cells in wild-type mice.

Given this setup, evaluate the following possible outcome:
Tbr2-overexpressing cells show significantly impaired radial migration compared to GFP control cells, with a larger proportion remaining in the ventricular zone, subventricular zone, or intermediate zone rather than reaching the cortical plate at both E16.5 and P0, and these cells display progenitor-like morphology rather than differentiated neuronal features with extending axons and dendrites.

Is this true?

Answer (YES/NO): YES